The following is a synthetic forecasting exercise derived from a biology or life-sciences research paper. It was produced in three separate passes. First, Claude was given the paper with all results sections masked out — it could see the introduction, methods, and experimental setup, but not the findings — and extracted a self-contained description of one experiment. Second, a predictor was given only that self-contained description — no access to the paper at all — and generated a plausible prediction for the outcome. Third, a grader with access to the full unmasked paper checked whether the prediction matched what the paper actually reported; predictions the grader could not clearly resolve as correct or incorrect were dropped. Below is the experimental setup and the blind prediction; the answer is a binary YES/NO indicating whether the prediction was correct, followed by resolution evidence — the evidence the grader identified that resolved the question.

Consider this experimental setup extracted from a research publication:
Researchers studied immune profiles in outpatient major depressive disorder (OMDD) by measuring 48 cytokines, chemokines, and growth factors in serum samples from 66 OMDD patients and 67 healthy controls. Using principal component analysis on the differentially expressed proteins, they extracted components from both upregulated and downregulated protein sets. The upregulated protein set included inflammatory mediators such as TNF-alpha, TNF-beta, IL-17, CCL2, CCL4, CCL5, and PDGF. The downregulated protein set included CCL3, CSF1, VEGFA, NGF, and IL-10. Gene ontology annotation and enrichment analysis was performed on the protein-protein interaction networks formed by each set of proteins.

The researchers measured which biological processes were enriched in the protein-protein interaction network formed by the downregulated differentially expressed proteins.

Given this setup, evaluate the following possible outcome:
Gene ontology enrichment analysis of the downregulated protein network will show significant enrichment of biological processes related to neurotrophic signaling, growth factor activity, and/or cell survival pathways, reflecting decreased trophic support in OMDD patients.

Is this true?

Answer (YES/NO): YES